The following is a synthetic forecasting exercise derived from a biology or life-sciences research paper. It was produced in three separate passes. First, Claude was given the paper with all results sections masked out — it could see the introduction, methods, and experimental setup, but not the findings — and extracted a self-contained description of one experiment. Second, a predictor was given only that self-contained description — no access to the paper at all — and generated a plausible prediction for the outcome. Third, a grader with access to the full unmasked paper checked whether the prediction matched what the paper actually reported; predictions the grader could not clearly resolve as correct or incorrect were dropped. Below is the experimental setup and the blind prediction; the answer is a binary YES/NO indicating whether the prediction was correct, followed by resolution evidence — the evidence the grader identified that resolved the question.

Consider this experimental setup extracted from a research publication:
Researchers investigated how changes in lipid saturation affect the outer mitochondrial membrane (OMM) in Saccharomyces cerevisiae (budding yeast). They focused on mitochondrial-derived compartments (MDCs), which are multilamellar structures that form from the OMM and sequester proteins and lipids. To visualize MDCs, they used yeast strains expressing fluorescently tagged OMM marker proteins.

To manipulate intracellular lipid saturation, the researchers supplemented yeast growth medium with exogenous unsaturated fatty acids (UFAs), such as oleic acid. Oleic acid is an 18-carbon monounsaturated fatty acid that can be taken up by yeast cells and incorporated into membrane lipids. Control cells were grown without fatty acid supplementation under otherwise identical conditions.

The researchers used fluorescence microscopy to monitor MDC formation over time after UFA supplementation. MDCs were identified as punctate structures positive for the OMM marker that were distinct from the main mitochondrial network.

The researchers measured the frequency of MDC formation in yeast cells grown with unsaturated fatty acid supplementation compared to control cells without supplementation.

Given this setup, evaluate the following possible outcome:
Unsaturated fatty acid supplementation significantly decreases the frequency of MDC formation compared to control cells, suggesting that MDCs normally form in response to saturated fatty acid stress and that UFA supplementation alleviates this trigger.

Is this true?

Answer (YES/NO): NO